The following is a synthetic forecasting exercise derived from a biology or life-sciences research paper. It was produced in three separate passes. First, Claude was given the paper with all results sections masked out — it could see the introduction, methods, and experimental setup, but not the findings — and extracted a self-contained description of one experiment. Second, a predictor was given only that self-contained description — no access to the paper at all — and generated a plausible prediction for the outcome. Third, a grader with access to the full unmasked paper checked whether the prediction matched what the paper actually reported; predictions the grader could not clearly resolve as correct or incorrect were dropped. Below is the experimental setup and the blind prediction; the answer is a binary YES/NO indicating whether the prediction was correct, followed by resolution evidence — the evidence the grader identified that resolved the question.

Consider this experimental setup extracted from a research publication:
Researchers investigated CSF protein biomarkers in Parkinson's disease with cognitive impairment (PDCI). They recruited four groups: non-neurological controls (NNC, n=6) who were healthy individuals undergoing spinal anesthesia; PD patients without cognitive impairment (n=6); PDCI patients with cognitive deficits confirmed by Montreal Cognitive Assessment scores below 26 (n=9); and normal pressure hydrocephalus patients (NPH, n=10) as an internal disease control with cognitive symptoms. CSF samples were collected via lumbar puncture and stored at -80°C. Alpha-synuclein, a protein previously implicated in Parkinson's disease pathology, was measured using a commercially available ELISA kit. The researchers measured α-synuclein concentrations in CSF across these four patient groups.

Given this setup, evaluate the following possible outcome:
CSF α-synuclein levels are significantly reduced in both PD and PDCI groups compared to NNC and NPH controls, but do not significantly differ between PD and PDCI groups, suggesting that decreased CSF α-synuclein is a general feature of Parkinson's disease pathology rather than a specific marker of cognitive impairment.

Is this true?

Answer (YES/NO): NO